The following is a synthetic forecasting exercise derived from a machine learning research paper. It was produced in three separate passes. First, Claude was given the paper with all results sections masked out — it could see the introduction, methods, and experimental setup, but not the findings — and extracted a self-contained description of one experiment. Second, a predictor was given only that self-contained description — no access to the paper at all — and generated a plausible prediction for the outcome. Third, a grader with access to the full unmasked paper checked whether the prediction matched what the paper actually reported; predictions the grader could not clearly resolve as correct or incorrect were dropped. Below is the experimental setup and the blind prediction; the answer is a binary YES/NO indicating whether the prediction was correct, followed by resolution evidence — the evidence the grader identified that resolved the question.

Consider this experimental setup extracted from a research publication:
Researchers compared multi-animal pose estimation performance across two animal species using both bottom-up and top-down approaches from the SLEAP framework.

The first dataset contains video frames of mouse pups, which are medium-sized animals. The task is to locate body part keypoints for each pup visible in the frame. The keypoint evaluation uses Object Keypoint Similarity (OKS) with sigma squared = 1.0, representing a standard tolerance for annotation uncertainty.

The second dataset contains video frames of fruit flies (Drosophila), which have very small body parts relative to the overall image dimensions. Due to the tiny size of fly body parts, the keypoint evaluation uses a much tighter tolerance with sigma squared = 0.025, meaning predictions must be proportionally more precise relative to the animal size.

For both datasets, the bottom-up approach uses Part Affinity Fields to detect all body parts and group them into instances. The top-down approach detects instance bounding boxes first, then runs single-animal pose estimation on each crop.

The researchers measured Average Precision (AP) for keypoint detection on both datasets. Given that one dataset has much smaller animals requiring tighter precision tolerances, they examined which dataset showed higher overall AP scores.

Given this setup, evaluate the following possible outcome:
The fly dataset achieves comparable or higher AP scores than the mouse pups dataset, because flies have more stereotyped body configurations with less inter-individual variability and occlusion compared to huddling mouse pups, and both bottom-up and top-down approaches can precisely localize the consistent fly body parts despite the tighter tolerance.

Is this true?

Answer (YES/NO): YES